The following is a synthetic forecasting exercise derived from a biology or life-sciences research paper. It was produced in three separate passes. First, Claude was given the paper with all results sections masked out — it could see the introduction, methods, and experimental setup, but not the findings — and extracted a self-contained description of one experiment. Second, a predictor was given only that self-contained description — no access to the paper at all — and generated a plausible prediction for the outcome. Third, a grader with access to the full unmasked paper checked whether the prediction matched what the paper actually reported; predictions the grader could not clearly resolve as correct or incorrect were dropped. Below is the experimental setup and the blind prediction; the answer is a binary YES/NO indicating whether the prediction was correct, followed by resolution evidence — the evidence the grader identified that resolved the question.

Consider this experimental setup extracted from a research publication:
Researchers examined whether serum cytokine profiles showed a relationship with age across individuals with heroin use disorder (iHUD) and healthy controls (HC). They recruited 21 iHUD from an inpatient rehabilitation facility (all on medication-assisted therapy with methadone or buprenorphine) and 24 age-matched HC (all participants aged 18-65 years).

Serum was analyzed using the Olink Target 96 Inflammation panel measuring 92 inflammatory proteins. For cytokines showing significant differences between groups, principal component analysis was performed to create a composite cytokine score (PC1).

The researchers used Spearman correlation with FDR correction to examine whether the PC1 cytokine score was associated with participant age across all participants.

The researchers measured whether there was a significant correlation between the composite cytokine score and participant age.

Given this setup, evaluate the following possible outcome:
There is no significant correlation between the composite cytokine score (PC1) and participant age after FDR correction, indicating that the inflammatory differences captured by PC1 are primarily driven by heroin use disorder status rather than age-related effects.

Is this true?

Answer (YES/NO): YES